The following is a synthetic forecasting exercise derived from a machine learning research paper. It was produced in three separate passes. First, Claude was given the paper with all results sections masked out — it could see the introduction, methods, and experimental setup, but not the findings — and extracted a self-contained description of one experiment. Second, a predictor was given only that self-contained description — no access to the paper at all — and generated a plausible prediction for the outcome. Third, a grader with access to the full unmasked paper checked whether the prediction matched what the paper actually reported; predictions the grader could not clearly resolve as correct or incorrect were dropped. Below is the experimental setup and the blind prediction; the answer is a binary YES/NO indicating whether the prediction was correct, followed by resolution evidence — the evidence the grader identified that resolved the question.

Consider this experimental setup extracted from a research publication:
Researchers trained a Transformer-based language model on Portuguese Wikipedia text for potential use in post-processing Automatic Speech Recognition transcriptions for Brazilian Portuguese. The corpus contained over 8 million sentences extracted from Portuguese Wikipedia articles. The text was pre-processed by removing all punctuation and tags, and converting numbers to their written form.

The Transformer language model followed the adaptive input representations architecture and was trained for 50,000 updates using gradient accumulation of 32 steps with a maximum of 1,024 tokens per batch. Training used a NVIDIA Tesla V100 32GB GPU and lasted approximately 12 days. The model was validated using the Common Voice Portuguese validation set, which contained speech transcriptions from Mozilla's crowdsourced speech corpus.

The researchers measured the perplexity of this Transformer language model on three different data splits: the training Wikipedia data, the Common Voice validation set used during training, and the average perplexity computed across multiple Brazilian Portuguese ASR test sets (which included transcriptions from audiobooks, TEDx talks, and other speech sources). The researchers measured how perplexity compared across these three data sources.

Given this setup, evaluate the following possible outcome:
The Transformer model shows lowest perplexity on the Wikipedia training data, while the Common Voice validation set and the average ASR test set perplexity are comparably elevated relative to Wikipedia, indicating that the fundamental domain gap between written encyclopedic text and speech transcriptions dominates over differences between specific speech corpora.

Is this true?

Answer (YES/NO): NO